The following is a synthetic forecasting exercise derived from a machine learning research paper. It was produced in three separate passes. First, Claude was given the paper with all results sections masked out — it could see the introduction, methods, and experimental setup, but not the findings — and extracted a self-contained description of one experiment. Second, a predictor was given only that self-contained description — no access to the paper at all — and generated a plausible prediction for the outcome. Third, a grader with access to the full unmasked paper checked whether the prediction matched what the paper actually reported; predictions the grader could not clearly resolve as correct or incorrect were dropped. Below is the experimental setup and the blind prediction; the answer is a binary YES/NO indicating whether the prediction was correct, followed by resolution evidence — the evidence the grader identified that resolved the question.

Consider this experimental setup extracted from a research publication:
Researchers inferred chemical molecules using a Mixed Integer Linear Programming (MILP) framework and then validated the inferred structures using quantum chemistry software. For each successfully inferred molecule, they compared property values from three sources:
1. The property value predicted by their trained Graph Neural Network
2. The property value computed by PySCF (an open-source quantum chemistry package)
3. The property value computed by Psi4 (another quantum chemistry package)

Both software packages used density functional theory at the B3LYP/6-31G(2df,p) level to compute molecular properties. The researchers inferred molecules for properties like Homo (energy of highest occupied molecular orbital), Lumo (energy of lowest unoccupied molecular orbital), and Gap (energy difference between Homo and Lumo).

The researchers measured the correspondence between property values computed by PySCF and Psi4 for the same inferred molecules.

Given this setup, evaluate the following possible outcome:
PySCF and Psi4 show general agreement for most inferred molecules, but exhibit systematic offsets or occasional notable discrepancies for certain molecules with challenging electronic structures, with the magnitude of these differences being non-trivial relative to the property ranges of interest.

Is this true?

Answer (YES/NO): NO